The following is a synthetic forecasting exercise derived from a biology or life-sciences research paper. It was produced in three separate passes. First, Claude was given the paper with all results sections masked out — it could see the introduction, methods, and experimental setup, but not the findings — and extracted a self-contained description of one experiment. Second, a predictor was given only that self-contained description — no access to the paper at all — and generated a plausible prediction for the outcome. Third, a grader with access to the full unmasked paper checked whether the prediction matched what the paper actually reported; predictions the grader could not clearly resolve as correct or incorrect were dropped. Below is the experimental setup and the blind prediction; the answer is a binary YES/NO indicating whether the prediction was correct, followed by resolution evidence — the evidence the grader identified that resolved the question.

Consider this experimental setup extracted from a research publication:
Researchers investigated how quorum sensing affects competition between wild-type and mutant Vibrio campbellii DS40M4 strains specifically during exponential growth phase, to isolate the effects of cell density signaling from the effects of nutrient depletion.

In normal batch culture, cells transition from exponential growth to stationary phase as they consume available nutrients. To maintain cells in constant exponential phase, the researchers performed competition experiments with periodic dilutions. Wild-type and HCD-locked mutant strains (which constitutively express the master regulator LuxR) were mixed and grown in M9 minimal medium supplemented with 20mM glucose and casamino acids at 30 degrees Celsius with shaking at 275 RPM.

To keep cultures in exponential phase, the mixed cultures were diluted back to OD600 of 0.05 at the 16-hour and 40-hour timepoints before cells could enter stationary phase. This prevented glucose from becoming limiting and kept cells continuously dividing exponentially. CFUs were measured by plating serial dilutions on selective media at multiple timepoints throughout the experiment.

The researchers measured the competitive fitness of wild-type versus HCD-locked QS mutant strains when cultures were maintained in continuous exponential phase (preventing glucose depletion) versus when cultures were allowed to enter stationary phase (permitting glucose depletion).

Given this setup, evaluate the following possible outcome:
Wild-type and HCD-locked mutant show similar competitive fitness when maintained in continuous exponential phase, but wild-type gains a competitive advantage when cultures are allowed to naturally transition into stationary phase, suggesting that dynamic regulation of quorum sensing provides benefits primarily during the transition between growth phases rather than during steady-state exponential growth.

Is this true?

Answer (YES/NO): NO